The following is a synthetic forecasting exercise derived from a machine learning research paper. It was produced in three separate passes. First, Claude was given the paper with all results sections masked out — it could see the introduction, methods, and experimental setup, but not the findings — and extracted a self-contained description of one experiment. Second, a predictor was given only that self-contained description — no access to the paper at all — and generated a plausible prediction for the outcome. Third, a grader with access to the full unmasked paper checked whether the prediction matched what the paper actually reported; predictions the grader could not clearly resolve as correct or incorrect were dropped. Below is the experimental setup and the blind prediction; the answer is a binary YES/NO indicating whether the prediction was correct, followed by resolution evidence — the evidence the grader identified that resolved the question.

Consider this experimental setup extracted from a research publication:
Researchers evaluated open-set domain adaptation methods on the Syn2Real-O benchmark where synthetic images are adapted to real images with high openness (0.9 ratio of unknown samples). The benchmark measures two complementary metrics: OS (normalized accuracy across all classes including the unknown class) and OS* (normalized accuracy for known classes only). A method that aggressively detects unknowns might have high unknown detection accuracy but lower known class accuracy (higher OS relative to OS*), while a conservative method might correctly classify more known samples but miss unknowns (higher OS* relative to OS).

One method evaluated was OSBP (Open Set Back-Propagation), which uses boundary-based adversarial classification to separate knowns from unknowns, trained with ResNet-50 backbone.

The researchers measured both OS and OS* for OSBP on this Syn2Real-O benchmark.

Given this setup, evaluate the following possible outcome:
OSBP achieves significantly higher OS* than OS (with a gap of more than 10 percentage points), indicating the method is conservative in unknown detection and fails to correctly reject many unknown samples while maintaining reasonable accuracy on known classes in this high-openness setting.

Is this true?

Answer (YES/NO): NO